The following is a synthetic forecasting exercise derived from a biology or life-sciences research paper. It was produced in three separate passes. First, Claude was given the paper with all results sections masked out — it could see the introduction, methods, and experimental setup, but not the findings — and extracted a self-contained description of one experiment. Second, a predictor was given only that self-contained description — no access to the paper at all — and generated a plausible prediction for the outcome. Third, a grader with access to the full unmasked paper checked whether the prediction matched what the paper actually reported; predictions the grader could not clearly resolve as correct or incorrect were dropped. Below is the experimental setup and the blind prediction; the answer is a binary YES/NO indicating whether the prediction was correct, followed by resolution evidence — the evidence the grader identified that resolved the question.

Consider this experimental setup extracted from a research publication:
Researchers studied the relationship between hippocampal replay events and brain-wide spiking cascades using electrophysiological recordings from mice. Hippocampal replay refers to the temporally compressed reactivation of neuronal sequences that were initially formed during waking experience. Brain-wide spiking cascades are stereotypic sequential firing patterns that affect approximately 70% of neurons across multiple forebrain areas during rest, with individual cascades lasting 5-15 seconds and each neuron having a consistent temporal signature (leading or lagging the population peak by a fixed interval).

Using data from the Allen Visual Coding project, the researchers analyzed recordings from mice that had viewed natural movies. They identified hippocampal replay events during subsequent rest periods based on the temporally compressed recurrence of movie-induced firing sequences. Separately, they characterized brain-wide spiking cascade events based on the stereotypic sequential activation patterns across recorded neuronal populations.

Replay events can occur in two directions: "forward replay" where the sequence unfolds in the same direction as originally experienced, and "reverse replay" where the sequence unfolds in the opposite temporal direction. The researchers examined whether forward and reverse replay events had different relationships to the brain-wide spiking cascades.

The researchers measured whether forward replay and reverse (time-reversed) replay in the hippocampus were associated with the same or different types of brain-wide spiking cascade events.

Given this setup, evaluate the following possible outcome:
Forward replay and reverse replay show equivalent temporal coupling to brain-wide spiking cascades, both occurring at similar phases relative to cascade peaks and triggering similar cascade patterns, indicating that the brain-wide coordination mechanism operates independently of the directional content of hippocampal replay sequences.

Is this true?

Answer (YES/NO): NO